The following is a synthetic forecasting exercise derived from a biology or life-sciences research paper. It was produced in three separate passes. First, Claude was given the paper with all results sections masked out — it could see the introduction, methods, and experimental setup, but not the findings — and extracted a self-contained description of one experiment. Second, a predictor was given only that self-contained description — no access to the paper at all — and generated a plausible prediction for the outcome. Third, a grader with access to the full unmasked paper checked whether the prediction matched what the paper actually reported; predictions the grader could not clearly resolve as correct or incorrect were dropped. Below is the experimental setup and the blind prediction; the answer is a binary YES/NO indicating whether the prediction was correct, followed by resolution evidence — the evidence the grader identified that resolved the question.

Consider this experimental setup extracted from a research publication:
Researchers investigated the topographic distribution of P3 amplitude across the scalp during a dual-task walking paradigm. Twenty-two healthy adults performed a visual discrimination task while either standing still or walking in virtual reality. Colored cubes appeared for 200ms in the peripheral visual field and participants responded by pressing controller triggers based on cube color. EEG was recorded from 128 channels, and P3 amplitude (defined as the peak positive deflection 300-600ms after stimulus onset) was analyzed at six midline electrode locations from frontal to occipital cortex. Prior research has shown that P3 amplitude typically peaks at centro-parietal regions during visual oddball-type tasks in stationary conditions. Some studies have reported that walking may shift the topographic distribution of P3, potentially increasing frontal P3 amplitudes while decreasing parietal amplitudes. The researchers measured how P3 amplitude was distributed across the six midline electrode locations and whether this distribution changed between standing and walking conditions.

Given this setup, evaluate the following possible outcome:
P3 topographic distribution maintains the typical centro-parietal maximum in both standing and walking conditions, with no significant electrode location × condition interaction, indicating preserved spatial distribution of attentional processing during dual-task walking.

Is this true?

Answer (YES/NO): NO